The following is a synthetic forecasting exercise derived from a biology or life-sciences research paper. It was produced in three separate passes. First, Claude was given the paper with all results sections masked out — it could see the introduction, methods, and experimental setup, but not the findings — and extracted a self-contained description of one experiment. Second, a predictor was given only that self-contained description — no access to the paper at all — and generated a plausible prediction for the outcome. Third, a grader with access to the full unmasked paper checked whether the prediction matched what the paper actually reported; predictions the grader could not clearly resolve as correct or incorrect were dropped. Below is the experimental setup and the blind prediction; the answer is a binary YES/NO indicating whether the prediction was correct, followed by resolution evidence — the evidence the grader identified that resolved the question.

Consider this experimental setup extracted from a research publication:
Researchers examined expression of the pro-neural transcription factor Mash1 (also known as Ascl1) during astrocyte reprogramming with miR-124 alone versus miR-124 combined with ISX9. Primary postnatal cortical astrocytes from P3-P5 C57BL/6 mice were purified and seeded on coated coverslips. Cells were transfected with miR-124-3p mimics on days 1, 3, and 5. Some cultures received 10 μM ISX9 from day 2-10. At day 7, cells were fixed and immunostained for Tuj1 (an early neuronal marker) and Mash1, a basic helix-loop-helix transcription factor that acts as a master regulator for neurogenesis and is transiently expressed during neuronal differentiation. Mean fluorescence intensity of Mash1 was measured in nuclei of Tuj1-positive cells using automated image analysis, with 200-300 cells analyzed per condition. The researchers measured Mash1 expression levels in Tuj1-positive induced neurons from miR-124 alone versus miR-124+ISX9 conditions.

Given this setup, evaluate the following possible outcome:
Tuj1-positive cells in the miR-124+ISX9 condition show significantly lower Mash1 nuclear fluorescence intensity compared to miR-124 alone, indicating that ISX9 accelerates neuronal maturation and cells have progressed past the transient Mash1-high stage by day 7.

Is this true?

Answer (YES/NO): YES